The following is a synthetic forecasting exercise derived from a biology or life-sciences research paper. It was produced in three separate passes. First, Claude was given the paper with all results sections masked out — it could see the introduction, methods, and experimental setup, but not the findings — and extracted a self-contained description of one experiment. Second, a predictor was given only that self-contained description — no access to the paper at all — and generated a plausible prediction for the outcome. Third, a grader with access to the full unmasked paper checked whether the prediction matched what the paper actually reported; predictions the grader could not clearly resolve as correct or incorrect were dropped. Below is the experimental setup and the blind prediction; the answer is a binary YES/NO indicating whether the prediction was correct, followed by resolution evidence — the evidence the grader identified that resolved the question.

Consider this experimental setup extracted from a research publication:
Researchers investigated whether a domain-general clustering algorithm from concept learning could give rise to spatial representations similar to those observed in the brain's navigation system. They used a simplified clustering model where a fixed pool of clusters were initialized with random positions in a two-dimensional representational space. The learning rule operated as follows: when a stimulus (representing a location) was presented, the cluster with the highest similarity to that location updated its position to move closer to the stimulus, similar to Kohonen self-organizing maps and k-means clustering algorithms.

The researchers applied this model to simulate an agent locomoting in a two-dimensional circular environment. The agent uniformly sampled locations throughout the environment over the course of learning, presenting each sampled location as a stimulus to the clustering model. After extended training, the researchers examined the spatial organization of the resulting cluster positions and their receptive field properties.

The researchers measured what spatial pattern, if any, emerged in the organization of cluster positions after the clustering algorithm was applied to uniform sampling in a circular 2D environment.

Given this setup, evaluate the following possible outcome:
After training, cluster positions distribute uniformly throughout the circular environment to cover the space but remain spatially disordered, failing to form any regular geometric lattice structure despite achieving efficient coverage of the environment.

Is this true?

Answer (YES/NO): NO